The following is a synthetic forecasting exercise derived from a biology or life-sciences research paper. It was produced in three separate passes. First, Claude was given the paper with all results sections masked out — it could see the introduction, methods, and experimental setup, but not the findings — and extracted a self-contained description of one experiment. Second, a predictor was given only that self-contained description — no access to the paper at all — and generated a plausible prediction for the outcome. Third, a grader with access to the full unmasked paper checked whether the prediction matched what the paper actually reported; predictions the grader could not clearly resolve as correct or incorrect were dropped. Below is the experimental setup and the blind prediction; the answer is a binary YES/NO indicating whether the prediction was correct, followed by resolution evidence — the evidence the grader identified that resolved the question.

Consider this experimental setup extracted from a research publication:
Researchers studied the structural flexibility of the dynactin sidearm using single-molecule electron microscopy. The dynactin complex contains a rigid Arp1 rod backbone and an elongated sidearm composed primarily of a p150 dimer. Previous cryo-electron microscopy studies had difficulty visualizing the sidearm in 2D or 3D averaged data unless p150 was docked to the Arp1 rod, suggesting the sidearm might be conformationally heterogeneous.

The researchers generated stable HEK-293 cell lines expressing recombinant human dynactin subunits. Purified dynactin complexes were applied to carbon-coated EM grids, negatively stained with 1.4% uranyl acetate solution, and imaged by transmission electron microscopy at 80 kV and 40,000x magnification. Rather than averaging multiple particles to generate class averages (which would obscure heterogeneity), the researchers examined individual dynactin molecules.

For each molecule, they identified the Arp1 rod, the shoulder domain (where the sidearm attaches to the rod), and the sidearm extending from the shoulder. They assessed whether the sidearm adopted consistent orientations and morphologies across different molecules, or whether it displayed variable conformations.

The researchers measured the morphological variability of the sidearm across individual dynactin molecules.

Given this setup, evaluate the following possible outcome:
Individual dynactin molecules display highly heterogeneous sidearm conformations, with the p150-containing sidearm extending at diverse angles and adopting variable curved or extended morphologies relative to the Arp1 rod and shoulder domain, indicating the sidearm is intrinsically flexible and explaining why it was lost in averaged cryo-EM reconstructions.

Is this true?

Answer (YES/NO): YES